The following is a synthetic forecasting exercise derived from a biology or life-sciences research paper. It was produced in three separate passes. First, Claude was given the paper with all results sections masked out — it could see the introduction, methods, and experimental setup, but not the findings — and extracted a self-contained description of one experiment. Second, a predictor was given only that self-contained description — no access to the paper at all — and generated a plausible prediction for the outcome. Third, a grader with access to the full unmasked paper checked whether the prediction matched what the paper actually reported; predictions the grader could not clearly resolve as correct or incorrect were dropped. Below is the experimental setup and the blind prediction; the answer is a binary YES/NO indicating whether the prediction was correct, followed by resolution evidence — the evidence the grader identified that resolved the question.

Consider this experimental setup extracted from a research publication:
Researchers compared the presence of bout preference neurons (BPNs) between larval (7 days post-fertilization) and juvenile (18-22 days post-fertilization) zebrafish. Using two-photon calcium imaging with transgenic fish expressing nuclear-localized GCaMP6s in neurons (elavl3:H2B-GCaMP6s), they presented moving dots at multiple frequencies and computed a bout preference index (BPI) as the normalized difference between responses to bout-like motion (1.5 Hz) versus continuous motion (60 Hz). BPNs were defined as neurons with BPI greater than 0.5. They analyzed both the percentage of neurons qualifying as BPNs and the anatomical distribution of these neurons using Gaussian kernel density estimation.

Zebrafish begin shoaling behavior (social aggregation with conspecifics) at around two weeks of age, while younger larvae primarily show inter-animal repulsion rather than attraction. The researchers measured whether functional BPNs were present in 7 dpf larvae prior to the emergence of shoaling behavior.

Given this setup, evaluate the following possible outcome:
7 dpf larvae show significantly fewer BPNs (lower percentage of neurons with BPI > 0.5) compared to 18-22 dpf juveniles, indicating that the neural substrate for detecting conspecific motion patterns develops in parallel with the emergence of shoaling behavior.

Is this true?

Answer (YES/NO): NO